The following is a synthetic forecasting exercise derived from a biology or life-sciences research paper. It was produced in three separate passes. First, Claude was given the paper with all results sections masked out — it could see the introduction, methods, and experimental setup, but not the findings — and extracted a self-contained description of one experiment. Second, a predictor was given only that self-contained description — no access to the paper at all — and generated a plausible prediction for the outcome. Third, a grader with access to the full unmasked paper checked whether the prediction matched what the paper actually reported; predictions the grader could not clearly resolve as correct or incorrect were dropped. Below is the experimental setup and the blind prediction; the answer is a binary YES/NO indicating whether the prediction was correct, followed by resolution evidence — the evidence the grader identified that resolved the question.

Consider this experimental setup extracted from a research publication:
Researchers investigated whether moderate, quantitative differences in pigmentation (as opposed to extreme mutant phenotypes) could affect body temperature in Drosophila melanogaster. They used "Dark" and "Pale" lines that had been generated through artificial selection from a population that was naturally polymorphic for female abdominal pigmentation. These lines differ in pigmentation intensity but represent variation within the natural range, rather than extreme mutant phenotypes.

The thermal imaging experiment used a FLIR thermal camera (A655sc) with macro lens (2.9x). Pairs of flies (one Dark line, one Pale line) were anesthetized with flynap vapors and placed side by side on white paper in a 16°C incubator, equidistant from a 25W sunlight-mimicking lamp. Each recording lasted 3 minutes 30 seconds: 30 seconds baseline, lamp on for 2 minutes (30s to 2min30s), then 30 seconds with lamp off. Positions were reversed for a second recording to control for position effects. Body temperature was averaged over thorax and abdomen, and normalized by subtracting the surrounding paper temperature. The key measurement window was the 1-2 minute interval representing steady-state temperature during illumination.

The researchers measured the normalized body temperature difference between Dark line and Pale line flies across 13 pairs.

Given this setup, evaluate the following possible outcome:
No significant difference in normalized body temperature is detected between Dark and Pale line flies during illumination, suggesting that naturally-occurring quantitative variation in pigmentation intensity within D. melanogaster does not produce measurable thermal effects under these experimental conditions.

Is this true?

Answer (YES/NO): NO